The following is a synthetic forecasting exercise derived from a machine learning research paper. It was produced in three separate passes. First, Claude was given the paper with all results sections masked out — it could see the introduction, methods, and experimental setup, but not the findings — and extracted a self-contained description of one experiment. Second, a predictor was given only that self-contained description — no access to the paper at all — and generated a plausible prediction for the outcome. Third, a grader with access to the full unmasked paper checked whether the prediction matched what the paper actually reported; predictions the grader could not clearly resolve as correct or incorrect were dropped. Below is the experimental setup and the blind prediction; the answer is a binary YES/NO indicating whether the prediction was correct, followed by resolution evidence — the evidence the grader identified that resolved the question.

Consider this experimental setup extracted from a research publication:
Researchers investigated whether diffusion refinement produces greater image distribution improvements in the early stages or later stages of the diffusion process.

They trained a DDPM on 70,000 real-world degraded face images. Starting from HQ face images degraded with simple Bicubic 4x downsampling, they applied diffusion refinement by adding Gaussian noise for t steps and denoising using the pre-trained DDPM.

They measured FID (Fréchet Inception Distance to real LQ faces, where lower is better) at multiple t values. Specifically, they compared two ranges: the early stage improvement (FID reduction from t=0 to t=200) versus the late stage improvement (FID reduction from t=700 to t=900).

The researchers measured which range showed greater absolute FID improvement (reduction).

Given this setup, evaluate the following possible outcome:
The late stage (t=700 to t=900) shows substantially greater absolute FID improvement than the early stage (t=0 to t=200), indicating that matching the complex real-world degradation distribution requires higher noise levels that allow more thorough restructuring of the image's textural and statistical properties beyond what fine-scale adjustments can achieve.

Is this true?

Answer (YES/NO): NO